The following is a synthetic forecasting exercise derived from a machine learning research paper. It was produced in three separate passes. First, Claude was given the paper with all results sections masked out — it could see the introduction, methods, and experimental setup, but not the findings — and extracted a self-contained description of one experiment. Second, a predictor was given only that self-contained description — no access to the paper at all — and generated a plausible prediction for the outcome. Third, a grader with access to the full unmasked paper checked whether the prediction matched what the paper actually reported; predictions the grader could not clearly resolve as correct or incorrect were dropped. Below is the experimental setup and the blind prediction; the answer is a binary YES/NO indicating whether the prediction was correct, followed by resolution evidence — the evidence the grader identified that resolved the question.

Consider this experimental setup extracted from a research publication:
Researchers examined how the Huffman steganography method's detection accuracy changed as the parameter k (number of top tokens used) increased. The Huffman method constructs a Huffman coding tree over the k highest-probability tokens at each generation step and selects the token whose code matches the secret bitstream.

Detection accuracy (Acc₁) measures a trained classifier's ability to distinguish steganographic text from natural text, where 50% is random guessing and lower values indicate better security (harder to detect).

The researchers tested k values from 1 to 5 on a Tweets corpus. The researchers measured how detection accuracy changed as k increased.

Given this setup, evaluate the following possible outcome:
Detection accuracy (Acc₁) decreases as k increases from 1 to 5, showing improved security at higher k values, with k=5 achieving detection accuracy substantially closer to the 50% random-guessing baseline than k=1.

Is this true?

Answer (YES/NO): YES